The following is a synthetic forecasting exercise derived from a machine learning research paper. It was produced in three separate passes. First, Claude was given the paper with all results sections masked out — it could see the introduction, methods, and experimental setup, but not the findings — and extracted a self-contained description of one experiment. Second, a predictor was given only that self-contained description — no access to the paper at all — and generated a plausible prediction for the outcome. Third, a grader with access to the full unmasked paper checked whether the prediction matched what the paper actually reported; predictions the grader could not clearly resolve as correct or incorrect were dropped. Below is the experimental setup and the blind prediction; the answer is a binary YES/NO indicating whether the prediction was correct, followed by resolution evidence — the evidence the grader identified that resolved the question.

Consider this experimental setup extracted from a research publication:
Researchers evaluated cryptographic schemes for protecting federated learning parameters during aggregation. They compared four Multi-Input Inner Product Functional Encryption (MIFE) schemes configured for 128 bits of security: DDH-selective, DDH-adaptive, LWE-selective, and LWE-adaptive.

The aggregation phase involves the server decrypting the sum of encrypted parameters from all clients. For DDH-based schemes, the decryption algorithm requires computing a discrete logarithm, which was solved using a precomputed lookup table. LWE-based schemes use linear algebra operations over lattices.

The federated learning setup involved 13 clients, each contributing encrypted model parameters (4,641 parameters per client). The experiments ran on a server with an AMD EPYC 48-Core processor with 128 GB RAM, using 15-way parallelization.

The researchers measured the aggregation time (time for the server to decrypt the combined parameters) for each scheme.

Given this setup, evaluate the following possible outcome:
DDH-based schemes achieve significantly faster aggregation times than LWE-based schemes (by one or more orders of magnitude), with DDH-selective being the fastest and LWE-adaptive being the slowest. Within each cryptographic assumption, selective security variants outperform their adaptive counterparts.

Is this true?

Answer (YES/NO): NO